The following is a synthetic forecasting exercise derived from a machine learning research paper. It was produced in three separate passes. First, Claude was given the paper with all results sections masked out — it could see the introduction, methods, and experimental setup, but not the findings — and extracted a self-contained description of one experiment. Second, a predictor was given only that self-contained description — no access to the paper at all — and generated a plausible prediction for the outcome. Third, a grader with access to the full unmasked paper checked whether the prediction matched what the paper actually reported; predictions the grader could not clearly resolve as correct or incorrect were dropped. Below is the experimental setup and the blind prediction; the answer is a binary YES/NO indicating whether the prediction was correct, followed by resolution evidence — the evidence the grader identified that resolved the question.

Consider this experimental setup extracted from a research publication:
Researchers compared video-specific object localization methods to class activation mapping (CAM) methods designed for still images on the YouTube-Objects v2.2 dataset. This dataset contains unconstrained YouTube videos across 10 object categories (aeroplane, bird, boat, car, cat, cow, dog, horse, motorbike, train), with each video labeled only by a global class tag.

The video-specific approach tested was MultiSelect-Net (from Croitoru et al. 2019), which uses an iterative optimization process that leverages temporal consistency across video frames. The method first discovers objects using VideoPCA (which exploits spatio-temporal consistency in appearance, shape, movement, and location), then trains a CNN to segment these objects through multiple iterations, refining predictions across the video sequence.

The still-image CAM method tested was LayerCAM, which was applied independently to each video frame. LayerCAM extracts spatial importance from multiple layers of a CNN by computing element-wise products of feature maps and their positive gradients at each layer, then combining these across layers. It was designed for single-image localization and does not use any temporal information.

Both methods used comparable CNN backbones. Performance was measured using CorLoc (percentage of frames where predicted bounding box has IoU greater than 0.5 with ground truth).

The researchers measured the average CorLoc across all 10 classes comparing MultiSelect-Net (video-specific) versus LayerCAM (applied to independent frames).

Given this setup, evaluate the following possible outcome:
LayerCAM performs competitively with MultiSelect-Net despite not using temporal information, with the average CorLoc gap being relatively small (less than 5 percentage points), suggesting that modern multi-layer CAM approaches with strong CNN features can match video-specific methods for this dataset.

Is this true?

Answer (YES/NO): NO